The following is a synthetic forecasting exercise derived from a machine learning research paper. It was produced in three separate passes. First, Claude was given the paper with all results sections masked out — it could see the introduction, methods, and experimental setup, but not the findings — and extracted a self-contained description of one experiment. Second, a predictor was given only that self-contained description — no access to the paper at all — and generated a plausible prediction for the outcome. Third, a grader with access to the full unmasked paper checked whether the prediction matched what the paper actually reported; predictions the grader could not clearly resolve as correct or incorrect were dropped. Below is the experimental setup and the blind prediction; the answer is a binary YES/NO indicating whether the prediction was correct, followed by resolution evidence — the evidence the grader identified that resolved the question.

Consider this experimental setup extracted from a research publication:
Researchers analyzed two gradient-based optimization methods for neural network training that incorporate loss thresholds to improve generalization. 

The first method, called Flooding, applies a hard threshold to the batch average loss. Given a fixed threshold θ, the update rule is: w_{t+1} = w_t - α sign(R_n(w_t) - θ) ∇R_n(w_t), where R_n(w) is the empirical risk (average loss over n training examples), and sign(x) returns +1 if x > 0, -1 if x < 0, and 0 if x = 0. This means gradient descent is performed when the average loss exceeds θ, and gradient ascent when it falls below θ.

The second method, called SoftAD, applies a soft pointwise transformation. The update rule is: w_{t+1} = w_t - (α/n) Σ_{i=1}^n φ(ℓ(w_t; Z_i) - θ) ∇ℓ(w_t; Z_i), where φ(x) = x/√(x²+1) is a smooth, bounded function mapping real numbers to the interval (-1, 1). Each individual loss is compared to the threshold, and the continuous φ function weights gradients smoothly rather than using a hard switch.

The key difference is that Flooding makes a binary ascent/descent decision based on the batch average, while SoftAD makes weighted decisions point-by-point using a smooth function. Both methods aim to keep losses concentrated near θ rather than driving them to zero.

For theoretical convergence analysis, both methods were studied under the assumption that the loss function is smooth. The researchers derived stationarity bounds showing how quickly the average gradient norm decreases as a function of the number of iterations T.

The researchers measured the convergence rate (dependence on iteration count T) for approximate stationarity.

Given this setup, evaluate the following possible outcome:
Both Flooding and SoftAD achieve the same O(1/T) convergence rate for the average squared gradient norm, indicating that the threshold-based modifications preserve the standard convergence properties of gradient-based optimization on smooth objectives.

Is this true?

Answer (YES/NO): NO